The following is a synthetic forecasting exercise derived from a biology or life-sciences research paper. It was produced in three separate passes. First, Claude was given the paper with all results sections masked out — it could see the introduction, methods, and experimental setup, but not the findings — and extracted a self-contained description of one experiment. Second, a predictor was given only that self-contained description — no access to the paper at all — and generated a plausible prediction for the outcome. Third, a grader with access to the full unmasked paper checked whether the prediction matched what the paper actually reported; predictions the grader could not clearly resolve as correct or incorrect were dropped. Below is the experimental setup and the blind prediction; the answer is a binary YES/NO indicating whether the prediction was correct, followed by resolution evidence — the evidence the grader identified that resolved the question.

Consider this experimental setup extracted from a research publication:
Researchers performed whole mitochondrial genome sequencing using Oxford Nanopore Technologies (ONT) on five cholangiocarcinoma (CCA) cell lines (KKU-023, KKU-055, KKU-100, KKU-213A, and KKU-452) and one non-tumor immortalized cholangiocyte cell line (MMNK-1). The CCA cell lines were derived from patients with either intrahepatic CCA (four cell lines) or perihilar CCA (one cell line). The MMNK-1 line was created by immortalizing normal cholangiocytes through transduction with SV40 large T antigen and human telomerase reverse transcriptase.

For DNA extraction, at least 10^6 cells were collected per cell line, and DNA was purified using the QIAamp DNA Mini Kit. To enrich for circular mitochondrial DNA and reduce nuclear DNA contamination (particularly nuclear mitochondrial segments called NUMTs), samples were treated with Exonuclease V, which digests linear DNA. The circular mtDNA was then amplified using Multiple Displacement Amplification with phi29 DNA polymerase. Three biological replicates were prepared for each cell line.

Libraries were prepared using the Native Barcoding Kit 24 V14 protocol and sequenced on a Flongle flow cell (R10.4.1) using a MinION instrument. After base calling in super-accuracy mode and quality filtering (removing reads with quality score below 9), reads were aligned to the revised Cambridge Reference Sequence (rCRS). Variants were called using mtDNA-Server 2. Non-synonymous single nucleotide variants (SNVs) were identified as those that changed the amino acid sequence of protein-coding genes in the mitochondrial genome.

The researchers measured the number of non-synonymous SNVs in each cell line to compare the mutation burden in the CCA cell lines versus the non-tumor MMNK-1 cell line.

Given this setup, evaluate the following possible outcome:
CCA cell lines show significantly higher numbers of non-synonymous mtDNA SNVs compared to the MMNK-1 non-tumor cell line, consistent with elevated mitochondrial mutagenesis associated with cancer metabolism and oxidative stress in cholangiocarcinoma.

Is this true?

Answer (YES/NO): NO